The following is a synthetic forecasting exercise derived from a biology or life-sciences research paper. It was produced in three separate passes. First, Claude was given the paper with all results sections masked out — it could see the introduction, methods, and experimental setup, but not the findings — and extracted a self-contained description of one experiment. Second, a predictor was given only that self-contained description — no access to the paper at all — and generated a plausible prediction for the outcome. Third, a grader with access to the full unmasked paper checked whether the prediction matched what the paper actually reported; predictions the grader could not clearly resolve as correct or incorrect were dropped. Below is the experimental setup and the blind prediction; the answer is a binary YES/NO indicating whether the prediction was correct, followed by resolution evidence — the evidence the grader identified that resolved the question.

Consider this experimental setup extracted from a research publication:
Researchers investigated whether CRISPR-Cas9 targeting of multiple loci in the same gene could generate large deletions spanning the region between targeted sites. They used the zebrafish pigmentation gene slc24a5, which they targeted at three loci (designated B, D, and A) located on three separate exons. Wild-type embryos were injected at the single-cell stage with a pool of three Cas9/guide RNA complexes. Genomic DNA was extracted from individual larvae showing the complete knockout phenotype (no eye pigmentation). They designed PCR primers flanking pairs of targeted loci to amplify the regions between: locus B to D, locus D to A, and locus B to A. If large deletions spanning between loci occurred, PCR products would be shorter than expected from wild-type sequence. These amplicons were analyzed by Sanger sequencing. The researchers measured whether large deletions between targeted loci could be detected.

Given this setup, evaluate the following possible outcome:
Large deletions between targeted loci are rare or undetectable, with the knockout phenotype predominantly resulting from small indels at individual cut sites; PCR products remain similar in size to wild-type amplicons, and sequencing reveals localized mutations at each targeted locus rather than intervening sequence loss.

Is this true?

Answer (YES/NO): NO